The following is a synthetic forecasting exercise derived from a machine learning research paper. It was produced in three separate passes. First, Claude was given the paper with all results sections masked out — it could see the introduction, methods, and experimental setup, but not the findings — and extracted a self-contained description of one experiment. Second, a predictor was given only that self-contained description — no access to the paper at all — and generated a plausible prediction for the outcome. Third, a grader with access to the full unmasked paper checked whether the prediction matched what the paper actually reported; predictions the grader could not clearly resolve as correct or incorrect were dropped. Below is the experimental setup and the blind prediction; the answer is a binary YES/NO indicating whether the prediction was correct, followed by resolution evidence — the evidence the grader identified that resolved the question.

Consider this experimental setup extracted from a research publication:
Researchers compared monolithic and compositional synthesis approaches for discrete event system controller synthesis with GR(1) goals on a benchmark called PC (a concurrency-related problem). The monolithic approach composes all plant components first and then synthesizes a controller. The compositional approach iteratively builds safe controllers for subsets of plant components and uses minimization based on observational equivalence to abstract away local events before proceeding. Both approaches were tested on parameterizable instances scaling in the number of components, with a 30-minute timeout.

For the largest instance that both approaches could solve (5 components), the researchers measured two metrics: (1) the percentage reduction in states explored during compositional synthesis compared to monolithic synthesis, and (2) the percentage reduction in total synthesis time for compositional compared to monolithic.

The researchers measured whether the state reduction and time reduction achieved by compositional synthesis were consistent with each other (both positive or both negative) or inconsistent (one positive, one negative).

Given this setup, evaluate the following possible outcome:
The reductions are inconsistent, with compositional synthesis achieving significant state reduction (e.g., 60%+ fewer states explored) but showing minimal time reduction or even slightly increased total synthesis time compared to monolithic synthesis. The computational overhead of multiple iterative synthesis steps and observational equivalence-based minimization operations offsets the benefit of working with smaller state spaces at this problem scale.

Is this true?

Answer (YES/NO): NO